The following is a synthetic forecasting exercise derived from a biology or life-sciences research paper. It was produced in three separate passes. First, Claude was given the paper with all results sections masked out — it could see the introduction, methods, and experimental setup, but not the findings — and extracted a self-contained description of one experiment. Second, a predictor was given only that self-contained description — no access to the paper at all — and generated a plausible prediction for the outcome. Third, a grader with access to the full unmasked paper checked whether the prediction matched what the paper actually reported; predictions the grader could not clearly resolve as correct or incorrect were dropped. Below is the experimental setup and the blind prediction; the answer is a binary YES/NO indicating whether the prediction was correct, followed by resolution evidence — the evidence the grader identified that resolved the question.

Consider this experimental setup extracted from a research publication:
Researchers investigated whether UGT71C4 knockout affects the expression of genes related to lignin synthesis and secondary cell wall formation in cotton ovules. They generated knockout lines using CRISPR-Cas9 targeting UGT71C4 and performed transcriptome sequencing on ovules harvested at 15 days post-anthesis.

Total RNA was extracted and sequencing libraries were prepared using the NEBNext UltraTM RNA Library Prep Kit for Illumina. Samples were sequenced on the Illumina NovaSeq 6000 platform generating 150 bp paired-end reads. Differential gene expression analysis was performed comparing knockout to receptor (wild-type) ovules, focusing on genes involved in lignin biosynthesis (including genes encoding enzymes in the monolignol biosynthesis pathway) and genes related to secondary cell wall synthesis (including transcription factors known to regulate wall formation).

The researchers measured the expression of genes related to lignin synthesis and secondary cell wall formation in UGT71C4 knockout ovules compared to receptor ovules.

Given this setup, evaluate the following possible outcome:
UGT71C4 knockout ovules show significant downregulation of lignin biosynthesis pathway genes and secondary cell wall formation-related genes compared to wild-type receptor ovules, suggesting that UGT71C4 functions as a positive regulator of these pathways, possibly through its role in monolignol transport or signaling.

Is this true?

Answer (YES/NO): NO